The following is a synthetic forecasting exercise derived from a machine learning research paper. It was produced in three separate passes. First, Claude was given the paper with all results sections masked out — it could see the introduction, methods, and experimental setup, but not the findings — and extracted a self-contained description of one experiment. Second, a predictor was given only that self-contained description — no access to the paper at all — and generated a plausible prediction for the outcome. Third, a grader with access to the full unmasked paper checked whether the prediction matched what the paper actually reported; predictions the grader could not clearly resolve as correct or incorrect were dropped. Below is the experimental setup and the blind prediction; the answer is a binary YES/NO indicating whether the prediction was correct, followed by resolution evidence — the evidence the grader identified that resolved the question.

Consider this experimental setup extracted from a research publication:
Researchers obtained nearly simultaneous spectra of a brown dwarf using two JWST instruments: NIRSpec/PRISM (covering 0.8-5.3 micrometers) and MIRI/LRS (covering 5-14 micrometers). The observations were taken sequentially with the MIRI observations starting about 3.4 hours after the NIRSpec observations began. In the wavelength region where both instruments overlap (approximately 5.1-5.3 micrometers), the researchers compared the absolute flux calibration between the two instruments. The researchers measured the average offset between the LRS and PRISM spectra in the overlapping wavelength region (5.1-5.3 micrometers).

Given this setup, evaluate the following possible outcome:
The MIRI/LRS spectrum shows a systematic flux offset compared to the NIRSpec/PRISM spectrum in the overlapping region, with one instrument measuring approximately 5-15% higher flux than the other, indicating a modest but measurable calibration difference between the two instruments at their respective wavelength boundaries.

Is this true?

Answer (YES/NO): NO